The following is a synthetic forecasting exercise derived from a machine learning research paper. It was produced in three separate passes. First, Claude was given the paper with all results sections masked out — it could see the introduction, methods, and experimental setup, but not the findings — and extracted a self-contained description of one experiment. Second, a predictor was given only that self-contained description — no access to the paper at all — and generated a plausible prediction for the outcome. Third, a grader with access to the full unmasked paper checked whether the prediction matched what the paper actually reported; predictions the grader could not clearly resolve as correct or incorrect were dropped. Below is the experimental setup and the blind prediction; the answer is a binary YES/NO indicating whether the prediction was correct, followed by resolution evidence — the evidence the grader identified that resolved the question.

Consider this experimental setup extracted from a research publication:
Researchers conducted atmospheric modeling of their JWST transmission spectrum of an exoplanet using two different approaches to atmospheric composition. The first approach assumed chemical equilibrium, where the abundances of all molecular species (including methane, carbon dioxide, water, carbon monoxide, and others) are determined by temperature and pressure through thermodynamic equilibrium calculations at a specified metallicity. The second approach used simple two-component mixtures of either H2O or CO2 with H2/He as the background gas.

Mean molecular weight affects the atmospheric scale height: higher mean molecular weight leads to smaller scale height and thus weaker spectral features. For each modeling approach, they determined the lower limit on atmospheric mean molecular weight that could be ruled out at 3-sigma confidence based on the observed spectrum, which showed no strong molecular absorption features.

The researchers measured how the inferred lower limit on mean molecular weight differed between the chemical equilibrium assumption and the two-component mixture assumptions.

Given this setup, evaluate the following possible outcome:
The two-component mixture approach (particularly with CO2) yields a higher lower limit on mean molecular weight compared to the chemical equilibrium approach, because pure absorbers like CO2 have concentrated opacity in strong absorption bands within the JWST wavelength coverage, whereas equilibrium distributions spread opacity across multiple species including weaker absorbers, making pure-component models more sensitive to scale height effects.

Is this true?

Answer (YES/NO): NO